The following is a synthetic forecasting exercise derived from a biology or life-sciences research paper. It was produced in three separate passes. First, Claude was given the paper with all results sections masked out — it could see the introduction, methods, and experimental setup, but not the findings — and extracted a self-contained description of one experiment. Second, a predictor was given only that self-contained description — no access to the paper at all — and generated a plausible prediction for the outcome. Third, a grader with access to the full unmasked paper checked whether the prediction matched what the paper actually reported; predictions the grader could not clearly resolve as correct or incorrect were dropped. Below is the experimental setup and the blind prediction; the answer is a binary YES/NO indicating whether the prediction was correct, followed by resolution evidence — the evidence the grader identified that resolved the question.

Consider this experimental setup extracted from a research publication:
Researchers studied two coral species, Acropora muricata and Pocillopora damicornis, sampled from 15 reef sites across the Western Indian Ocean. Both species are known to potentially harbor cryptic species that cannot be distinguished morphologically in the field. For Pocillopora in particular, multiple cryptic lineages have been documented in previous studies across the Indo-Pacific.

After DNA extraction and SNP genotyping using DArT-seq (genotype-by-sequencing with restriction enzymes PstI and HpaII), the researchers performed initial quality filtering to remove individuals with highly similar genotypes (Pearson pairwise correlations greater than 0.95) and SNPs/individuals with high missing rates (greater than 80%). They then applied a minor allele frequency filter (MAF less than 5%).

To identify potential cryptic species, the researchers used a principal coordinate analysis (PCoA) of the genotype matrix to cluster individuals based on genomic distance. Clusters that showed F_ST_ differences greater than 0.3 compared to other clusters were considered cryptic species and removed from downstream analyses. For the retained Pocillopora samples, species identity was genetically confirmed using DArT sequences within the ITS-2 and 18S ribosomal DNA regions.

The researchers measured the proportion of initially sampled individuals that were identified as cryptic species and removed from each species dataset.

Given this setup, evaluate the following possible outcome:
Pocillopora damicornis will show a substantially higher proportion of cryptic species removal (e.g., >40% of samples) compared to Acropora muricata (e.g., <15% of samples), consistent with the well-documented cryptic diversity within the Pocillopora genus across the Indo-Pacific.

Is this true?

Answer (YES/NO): NO